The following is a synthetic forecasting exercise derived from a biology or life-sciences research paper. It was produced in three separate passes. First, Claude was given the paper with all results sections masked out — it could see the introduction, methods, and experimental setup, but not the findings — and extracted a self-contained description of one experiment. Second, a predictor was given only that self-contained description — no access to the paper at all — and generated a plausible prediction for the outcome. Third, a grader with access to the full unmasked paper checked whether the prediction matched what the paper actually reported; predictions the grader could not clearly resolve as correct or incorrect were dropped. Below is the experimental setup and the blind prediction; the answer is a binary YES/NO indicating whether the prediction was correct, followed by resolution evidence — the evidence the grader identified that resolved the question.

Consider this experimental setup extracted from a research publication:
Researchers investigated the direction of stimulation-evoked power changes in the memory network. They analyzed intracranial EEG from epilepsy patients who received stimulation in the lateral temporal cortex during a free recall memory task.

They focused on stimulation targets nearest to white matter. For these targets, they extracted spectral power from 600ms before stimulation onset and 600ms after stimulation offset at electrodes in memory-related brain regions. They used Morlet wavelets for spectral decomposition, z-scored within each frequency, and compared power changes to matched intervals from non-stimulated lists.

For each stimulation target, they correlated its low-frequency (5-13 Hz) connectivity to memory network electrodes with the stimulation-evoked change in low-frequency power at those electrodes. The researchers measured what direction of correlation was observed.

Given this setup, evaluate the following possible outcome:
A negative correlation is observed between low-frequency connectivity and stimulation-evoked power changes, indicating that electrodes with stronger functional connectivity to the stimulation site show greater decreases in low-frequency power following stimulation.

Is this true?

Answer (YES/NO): YES